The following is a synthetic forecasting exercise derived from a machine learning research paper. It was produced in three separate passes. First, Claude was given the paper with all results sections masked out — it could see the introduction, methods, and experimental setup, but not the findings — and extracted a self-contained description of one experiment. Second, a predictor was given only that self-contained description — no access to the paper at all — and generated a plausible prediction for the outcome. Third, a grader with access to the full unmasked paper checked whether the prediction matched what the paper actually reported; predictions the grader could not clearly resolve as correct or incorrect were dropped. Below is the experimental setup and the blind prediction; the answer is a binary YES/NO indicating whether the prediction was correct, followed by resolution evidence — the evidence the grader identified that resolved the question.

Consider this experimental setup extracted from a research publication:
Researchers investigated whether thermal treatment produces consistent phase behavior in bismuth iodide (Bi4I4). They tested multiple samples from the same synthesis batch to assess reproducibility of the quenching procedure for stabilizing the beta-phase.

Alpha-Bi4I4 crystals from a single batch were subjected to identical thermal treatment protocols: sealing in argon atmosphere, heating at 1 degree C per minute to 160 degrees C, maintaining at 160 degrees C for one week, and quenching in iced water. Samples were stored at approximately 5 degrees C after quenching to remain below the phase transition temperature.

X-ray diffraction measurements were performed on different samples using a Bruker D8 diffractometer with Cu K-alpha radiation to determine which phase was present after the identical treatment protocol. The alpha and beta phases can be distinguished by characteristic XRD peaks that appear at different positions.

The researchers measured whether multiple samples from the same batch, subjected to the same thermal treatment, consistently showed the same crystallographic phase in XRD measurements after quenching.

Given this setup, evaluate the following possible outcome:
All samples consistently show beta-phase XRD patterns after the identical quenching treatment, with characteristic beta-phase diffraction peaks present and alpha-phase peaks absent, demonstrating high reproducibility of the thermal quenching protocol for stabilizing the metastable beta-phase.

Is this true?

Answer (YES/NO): NO